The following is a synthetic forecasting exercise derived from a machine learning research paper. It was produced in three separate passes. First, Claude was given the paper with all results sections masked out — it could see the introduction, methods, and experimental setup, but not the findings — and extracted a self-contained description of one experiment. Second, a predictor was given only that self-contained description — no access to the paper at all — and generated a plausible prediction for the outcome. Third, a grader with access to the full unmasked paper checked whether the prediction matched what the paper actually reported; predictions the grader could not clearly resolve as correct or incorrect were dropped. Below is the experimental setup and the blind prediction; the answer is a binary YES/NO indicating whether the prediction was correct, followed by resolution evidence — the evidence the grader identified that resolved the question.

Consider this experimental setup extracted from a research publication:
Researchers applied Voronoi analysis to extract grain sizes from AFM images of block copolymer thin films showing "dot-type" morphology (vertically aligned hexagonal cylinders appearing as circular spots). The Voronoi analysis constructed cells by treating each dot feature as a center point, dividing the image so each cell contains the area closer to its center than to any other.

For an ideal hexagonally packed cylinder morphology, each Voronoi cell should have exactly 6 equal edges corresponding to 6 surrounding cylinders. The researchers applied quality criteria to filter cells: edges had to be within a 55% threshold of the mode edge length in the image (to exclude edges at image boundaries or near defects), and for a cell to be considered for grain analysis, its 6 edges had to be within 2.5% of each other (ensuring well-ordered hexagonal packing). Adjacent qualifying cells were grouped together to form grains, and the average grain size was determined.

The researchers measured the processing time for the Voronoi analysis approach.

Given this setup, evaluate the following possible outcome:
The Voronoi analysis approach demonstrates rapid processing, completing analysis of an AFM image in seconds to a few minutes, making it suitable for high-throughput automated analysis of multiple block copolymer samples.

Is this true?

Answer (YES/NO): YES